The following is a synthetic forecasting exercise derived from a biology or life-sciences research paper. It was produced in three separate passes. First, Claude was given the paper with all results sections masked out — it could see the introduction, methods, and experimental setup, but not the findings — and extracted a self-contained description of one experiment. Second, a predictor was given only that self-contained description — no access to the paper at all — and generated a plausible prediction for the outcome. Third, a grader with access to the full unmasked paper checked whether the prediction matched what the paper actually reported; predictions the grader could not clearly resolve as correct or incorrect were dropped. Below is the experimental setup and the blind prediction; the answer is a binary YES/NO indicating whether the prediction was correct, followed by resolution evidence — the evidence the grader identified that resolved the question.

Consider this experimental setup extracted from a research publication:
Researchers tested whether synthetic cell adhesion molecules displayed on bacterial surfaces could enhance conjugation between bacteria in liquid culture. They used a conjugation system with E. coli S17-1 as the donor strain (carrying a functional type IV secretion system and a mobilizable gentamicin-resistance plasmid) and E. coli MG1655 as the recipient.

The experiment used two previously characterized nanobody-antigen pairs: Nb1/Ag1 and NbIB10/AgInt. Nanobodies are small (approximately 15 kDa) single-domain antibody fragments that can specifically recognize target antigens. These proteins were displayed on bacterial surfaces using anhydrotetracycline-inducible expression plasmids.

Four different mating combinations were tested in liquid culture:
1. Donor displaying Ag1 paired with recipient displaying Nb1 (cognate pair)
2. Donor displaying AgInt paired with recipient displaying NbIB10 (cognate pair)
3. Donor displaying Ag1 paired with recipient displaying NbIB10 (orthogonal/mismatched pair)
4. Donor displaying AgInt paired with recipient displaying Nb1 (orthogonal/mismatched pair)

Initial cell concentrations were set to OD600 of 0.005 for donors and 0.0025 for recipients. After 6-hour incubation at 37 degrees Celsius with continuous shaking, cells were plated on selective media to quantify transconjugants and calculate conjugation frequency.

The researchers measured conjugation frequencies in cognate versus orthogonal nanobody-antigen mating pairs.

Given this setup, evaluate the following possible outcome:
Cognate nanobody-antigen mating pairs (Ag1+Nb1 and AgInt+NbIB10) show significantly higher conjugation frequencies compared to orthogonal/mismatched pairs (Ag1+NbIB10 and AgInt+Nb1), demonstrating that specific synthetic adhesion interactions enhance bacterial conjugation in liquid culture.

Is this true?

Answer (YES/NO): YES